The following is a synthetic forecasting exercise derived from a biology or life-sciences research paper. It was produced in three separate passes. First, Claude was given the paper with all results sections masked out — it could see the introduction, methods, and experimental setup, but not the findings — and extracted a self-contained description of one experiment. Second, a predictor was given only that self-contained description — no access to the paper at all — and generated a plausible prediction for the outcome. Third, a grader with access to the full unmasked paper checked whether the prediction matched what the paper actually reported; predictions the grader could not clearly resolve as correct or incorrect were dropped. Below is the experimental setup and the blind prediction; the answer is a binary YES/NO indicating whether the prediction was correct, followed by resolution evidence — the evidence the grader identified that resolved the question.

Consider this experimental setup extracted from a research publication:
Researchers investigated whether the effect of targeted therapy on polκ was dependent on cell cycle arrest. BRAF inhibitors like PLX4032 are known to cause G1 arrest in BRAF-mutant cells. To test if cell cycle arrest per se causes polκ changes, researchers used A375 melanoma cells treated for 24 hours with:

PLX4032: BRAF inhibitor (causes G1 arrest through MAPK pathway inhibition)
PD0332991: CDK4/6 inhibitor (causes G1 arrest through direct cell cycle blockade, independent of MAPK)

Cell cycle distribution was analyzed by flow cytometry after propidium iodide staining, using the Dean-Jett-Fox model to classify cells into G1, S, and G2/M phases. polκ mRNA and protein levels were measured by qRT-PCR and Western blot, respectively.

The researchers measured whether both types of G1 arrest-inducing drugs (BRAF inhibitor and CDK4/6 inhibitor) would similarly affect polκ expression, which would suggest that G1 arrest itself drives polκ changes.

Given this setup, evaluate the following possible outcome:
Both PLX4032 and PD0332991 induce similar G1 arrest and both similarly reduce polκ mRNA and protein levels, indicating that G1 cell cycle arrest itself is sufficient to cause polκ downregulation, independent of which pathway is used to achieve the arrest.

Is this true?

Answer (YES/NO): NO